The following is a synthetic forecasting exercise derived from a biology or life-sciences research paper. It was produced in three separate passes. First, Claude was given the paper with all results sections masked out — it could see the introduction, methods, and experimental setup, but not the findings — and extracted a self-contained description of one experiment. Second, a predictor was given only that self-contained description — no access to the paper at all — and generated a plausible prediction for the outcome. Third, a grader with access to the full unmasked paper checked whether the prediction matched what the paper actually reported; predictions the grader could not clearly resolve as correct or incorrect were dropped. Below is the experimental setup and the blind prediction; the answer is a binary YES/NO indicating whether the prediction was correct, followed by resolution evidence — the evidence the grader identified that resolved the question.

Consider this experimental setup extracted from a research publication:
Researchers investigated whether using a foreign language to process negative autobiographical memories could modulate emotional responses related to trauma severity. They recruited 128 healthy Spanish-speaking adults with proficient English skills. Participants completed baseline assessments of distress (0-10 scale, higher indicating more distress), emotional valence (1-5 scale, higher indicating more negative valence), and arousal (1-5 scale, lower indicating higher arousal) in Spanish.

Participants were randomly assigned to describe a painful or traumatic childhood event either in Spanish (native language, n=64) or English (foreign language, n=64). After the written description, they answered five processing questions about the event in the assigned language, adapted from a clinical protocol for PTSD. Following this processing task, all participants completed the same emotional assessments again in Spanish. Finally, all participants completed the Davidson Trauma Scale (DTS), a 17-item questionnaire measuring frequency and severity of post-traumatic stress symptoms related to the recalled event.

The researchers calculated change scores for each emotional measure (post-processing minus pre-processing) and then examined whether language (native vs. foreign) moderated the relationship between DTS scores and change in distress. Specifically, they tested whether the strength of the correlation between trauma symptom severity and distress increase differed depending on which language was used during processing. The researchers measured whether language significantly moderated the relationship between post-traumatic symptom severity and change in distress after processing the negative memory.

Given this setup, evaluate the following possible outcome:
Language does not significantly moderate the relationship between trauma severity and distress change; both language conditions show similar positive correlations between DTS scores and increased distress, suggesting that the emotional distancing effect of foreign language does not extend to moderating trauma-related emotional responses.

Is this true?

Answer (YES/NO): NO